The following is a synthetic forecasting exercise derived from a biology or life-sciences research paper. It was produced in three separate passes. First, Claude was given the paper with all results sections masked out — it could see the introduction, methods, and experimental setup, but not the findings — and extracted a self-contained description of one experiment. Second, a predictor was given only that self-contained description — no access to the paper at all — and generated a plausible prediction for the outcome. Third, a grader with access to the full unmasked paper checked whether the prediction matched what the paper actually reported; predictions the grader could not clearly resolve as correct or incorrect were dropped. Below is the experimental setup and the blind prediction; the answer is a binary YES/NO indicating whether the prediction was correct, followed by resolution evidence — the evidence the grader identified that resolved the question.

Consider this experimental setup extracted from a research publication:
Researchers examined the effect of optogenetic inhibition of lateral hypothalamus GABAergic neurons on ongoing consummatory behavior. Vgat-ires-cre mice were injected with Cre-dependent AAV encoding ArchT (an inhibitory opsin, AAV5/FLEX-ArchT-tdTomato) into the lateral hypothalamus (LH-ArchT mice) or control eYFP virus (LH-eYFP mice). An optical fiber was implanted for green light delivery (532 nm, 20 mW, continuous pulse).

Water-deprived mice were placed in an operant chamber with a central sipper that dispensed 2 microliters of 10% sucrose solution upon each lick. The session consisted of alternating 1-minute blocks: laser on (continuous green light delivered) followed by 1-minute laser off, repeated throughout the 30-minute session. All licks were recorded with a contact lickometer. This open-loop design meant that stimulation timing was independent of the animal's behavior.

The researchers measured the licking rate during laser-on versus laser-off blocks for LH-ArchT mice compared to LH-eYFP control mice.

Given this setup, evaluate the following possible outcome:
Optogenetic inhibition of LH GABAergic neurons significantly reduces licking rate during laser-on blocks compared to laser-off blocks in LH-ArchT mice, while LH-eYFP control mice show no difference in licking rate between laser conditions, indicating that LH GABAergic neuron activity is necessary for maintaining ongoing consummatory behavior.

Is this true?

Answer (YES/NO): YES